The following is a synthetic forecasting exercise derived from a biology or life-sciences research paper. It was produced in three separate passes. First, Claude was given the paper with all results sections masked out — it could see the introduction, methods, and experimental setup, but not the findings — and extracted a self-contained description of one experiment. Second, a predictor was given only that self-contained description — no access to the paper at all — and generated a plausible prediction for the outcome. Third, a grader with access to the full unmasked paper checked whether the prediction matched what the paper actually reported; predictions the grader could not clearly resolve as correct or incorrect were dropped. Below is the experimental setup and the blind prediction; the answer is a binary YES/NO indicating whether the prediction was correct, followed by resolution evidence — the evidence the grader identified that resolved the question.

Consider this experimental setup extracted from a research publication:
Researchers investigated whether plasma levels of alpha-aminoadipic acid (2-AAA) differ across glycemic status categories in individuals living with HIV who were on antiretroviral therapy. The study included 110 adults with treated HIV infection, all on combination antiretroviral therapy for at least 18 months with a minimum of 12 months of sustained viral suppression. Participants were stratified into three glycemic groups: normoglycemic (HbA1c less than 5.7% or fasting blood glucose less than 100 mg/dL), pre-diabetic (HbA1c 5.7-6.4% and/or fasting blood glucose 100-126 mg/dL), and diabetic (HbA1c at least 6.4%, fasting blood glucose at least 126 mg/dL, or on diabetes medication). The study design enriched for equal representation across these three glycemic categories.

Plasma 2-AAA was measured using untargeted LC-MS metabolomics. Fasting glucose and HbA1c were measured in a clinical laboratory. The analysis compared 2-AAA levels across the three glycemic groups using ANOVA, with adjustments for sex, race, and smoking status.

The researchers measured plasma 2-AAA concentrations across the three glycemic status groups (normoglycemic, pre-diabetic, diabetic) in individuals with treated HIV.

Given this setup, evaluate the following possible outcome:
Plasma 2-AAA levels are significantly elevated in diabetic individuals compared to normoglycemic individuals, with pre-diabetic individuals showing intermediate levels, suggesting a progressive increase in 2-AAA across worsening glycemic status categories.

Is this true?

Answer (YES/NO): YES